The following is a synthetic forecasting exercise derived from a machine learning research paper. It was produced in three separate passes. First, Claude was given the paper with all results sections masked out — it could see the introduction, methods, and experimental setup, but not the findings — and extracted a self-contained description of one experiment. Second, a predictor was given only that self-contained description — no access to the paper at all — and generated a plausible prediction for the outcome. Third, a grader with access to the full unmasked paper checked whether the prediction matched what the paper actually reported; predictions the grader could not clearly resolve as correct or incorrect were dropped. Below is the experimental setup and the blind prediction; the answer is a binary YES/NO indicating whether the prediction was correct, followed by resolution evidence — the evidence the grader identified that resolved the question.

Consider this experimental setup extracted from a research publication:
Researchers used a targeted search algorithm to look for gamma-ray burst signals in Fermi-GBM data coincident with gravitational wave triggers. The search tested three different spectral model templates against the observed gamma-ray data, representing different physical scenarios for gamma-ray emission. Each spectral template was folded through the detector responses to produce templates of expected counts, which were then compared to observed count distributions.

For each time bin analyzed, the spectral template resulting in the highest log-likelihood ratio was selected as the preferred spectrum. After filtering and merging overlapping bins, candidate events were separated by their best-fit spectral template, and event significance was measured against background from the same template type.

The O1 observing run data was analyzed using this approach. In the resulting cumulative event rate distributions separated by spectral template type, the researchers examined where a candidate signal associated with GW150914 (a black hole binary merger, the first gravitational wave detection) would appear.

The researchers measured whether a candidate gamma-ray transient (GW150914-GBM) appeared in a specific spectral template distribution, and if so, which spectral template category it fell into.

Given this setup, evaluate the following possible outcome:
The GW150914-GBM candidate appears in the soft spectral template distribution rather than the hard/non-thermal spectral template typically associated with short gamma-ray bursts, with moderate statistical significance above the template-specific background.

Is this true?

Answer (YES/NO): NO